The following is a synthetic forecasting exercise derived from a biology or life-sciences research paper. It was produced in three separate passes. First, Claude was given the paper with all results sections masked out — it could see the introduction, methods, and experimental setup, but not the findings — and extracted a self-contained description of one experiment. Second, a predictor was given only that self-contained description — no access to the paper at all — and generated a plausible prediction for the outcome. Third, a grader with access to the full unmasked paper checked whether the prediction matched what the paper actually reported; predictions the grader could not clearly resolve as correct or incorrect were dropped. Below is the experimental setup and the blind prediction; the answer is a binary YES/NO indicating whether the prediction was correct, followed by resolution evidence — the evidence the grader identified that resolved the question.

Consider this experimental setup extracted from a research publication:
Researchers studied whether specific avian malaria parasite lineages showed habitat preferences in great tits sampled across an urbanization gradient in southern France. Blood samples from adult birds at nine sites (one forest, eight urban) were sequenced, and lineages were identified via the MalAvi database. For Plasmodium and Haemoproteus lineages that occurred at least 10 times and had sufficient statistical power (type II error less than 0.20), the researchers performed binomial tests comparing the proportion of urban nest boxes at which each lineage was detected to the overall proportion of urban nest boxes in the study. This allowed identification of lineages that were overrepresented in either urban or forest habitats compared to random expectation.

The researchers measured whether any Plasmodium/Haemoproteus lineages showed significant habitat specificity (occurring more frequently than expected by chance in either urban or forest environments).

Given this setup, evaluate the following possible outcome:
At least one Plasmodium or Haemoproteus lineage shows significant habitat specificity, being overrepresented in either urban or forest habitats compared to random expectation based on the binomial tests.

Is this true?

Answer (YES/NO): YES